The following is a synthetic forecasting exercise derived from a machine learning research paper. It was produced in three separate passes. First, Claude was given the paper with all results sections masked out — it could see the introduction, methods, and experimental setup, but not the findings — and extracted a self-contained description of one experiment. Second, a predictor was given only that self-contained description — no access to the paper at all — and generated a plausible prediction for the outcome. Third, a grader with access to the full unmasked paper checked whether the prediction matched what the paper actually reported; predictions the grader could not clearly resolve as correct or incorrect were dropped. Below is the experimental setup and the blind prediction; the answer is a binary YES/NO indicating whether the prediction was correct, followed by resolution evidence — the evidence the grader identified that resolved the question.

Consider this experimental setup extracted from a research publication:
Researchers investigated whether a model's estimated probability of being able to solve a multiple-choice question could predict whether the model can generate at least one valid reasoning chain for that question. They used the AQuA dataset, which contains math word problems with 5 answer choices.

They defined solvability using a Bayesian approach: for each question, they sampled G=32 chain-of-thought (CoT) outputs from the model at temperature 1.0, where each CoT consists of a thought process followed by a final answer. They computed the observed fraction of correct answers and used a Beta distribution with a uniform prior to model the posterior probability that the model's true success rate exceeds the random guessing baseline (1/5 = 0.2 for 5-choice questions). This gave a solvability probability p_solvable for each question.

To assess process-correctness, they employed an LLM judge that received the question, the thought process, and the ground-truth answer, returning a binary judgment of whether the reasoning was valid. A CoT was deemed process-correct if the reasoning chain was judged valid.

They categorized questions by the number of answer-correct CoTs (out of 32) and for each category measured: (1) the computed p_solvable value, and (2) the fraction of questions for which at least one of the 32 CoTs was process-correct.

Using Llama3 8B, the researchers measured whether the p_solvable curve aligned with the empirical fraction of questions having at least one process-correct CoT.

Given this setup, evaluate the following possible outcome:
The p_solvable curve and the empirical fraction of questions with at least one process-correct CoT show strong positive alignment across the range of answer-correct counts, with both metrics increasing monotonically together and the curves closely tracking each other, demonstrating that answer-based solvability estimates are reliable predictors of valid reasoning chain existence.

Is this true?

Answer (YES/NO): YES